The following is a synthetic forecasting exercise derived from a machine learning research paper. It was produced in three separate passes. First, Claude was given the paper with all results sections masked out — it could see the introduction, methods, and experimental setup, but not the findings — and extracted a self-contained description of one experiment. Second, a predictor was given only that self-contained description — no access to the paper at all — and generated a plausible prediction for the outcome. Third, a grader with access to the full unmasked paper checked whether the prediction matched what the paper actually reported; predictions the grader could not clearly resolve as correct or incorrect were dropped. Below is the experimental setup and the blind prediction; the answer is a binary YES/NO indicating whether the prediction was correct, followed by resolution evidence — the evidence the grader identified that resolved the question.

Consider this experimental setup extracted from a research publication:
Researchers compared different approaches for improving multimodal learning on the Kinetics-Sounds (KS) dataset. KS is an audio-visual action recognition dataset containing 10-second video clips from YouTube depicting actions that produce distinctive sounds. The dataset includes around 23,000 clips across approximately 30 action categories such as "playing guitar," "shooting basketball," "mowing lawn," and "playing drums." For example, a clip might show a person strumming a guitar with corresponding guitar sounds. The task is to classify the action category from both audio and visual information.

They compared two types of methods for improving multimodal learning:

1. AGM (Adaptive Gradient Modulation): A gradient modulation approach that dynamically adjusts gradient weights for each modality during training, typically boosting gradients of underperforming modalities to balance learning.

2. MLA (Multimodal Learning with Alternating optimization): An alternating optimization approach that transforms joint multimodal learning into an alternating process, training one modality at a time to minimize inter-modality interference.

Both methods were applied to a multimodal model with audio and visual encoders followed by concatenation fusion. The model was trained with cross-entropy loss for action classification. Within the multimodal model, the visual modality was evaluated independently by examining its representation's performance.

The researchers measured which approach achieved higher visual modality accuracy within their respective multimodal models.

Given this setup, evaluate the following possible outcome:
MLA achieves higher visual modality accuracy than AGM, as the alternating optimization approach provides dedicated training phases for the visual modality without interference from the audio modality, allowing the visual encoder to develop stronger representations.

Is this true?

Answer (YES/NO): YES